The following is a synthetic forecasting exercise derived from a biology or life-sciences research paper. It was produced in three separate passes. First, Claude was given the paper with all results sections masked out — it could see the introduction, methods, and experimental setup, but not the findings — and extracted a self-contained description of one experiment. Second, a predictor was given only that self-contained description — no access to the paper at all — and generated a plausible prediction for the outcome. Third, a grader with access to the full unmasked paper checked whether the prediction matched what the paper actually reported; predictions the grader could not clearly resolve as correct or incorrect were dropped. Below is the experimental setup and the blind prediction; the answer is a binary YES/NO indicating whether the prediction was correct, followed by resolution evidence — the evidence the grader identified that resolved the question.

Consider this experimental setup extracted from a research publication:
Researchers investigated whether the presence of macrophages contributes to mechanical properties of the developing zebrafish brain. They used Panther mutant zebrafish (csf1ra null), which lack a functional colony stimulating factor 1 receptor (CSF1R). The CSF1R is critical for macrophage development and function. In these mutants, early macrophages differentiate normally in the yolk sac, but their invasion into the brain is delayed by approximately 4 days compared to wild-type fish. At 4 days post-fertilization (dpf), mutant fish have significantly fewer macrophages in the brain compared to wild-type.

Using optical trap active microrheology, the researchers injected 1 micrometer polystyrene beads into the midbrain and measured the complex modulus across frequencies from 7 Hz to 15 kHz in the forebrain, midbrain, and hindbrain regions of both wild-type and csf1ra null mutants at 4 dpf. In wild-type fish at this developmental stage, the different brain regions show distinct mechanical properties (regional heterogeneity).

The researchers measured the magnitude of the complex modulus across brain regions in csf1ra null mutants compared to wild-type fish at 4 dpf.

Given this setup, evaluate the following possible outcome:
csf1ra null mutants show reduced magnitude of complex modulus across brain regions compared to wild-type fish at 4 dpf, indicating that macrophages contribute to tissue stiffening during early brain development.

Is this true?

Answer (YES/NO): YES